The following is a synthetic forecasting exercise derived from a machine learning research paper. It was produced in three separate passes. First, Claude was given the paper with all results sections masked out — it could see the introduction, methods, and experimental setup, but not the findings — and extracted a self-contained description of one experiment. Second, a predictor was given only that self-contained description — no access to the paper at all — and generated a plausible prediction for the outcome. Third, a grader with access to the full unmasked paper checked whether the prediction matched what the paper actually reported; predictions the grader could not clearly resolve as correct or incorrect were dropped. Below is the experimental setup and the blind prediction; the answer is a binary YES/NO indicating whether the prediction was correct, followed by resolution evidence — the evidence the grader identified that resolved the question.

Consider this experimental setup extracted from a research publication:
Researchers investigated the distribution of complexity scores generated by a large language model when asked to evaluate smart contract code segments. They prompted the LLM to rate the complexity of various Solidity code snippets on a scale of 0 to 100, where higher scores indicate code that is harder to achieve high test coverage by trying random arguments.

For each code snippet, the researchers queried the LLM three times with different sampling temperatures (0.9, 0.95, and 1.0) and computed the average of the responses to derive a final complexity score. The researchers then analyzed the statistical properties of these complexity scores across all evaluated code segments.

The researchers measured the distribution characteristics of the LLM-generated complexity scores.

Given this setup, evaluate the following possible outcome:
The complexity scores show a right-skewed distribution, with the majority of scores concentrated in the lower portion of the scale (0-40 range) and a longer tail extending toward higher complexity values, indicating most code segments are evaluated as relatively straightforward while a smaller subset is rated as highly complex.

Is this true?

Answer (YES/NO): NO